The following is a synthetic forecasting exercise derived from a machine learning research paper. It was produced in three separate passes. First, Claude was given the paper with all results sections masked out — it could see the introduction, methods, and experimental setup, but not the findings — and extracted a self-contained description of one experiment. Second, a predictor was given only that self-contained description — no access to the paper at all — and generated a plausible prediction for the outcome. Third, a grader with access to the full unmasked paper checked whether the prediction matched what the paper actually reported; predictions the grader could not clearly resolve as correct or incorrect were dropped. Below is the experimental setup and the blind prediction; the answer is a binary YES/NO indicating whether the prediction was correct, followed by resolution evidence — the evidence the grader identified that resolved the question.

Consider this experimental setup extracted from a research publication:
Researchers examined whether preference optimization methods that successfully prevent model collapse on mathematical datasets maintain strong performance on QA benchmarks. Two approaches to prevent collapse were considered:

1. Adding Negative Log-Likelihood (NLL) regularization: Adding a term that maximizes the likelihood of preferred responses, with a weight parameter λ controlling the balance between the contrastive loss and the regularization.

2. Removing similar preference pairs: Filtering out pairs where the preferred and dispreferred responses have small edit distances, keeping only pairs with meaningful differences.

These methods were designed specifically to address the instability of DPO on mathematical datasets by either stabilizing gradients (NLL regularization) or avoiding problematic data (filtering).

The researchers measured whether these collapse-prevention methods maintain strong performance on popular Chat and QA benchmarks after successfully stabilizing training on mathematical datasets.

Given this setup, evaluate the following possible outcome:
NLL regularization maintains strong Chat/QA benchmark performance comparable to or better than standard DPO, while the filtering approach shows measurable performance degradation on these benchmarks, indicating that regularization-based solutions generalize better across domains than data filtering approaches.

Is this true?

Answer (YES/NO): NO